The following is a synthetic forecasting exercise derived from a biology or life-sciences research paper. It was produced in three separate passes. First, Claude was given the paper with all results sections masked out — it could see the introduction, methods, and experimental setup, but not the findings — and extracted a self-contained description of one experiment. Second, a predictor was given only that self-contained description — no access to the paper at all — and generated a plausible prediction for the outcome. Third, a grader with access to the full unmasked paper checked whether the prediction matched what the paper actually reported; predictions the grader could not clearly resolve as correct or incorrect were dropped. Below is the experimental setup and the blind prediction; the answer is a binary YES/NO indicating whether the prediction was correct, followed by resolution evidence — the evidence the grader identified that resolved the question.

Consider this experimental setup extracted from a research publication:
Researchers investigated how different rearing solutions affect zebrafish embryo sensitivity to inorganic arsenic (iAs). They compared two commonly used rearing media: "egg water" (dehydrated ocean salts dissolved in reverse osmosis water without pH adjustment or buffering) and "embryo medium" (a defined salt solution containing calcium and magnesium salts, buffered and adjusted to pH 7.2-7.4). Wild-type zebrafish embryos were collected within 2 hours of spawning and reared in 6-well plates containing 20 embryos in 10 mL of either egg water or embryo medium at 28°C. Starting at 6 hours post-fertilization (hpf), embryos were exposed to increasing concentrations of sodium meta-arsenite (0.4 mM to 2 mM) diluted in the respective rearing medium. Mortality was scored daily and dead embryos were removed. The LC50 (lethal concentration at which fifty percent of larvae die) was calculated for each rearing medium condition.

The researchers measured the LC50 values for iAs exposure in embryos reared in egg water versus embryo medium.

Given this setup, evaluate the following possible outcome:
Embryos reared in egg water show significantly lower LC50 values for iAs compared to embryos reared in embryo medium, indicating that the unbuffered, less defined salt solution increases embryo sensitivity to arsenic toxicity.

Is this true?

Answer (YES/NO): YES